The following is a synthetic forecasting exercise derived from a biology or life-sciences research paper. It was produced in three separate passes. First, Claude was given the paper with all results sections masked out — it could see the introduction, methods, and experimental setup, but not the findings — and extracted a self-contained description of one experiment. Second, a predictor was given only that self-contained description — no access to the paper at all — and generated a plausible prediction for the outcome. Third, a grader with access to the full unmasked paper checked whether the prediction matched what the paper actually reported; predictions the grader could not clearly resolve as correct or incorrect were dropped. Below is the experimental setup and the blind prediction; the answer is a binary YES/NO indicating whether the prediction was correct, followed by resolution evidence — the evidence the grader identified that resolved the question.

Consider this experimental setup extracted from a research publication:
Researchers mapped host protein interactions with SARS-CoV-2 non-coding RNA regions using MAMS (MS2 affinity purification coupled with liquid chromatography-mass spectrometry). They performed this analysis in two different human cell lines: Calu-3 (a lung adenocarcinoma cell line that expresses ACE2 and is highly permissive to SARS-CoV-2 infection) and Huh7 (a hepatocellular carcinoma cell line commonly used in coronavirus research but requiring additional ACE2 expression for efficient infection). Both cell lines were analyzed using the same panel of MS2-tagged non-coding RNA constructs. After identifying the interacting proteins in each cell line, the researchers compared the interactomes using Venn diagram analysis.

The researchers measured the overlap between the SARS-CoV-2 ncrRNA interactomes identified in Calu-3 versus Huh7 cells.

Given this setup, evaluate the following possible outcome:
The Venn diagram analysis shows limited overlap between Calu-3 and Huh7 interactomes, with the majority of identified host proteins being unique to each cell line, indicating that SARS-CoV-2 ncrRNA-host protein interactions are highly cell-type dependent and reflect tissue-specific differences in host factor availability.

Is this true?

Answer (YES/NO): NO